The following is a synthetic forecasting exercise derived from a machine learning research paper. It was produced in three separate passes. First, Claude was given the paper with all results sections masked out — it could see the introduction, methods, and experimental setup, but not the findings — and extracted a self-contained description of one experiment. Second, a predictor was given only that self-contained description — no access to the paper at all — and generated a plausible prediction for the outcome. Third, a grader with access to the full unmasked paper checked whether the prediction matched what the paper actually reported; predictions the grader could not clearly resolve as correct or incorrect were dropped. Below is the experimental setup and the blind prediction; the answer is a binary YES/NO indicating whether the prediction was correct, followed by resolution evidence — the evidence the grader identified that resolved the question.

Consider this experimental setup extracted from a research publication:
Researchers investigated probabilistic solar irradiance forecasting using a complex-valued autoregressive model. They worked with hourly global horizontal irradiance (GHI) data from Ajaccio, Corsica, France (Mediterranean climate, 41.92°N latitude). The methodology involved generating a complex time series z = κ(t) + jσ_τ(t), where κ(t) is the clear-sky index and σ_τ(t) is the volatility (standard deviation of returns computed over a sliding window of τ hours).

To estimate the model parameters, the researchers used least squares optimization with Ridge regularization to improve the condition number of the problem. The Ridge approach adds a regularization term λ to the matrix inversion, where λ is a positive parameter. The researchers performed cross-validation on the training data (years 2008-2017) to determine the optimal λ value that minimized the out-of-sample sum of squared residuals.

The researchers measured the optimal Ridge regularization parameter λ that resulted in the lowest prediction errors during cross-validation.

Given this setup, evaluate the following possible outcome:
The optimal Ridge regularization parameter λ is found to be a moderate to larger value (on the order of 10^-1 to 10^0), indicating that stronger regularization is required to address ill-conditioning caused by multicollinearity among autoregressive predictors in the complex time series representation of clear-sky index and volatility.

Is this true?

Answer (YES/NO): NO